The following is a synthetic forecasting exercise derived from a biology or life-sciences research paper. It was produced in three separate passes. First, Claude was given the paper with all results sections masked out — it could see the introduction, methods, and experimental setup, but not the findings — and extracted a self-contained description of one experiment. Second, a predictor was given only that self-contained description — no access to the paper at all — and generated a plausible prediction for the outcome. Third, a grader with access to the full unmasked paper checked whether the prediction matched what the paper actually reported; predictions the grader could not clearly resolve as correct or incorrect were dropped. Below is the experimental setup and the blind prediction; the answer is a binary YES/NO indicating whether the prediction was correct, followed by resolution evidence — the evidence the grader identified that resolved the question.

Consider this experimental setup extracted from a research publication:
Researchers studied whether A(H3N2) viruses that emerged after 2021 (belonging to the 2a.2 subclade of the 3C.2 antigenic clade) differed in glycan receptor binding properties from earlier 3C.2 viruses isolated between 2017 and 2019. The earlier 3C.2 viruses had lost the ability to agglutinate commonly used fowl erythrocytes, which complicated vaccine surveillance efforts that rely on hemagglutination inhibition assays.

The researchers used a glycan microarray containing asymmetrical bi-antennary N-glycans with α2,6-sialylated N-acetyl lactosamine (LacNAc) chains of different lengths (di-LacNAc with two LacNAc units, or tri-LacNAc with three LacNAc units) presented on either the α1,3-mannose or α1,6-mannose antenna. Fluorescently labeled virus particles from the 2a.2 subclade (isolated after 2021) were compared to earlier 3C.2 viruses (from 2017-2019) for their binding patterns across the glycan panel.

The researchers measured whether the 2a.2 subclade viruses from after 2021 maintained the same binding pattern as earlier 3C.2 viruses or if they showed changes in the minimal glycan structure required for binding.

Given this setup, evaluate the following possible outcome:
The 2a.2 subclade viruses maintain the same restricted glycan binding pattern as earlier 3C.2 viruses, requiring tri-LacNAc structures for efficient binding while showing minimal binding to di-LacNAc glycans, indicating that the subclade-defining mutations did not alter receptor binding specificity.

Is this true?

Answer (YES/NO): NO